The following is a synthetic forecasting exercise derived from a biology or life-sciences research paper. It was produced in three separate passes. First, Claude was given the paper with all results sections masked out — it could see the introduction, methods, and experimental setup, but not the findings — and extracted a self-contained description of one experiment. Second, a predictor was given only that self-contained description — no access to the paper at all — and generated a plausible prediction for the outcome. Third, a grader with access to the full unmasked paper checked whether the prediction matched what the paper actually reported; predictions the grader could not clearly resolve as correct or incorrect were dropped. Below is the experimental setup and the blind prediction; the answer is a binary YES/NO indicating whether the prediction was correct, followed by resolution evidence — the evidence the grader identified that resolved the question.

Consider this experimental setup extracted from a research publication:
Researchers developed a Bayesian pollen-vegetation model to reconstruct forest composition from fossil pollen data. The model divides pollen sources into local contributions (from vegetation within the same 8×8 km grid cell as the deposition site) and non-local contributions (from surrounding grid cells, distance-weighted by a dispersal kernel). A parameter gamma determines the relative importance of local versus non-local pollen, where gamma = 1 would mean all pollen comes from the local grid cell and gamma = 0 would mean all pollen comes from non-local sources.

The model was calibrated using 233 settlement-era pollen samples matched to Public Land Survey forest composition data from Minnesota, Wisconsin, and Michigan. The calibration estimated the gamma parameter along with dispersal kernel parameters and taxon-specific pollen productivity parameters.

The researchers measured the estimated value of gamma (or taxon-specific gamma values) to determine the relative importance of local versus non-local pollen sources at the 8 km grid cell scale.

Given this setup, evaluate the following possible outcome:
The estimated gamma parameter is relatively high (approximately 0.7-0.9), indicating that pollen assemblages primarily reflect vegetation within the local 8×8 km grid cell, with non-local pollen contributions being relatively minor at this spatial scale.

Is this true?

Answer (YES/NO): NO